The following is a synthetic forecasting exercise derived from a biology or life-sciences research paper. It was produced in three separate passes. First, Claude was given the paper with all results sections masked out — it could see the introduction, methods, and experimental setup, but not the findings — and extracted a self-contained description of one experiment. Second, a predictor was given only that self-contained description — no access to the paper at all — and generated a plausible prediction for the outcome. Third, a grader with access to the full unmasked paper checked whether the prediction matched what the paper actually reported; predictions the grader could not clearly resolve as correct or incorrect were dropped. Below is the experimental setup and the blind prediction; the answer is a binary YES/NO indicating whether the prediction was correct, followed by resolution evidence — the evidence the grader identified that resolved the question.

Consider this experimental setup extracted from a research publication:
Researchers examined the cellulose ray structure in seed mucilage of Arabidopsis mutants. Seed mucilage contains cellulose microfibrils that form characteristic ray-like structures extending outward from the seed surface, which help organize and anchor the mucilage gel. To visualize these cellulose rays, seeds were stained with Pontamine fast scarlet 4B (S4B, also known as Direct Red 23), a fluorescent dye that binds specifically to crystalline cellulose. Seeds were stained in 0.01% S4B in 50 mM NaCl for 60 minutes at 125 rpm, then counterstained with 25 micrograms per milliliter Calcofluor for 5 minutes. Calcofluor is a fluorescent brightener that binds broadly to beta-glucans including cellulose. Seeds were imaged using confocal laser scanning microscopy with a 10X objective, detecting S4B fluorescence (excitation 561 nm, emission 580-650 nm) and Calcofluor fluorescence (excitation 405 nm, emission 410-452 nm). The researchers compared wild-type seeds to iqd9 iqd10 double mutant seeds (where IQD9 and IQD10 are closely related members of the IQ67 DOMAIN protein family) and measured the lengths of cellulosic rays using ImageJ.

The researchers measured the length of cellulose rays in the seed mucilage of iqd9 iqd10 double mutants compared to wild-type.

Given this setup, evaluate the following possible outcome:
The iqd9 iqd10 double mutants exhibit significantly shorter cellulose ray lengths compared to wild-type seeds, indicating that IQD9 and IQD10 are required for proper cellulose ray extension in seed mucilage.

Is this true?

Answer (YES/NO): YES